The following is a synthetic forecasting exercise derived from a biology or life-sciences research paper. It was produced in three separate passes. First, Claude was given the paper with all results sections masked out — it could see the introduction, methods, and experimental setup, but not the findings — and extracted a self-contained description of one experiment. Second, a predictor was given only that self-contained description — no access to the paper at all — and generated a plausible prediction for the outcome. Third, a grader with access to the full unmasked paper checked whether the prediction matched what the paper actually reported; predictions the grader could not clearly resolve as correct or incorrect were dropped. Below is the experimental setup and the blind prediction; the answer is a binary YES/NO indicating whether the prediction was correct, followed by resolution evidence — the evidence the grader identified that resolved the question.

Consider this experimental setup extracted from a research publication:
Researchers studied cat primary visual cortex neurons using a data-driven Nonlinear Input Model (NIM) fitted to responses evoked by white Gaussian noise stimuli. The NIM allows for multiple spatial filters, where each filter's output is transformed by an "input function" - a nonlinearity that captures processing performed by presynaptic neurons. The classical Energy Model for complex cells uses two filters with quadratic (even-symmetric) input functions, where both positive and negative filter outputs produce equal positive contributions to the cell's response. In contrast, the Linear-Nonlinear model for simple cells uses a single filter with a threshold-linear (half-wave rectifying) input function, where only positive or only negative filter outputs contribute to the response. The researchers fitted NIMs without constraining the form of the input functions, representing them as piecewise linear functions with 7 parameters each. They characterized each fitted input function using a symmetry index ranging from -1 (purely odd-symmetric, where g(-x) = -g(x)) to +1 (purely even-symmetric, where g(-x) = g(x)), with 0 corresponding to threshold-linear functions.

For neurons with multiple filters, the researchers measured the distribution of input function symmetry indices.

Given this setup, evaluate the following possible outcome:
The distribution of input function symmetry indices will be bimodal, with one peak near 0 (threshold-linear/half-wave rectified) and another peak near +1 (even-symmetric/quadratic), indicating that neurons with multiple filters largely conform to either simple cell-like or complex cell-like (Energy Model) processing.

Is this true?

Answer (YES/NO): NO